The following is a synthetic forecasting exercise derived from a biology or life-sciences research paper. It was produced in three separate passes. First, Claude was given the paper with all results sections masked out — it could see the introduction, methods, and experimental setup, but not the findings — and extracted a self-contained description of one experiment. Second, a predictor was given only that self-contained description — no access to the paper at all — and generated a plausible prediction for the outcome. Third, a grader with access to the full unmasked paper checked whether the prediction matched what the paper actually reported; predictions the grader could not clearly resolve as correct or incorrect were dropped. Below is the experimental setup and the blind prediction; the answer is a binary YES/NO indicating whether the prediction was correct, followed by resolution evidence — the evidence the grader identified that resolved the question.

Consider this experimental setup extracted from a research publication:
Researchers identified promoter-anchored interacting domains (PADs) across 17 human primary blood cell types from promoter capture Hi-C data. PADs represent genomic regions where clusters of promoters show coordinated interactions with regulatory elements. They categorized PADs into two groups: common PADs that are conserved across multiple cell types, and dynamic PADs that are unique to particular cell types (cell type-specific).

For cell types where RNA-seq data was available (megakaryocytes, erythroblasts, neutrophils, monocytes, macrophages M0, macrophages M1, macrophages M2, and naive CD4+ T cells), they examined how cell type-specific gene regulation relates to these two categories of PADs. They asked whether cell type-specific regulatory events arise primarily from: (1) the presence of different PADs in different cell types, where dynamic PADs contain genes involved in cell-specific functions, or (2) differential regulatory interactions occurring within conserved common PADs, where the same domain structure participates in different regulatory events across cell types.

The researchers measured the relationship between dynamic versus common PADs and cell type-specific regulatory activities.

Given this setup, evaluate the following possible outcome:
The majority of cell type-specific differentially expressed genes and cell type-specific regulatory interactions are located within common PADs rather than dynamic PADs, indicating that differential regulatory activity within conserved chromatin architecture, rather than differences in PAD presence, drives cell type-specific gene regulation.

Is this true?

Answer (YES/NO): NO